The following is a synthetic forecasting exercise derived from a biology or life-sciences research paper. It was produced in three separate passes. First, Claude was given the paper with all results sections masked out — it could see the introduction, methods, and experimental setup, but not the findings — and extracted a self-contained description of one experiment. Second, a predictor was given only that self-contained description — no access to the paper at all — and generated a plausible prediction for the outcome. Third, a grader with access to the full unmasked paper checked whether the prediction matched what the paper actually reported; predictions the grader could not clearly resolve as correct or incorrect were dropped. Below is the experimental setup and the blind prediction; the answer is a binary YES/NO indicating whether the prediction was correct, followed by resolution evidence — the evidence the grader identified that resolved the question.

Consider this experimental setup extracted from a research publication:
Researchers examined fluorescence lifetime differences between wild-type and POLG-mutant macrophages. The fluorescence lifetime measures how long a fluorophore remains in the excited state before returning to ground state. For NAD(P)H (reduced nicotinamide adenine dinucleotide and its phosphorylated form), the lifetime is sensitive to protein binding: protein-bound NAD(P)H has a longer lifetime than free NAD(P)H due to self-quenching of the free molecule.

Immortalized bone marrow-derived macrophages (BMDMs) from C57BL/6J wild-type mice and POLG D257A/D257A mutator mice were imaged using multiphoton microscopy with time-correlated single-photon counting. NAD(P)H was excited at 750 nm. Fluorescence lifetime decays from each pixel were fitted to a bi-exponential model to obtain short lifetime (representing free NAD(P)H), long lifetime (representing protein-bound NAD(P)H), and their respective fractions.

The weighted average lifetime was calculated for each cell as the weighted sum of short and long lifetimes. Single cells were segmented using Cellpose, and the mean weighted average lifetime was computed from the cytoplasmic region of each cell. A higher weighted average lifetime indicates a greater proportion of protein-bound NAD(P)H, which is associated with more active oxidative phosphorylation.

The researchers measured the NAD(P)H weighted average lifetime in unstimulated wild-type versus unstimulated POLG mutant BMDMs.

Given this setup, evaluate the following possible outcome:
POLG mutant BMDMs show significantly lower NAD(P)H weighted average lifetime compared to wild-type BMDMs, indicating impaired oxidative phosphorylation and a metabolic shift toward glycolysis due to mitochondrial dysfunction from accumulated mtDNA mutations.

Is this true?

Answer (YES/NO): YES